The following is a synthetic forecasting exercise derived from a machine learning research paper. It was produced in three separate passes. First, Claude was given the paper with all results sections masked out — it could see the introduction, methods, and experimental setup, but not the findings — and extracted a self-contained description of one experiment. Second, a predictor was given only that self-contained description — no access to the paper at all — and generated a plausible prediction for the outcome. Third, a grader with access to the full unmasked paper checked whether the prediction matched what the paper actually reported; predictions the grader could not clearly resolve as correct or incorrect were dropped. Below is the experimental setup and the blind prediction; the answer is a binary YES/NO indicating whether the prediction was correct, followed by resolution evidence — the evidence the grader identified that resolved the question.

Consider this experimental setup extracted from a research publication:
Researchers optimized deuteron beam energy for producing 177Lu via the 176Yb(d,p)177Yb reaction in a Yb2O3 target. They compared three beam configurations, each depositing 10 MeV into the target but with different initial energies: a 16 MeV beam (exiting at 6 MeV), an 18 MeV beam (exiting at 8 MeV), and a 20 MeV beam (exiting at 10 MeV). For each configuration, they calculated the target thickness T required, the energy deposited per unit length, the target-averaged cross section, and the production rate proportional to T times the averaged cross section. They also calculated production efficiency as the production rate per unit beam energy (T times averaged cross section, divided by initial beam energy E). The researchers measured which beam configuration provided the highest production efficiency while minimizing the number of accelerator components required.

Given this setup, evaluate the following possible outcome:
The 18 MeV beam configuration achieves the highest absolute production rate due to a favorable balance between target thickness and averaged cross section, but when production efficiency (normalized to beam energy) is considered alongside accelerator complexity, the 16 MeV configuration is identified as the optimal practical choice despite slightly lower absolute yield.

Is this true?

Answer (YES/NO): NO